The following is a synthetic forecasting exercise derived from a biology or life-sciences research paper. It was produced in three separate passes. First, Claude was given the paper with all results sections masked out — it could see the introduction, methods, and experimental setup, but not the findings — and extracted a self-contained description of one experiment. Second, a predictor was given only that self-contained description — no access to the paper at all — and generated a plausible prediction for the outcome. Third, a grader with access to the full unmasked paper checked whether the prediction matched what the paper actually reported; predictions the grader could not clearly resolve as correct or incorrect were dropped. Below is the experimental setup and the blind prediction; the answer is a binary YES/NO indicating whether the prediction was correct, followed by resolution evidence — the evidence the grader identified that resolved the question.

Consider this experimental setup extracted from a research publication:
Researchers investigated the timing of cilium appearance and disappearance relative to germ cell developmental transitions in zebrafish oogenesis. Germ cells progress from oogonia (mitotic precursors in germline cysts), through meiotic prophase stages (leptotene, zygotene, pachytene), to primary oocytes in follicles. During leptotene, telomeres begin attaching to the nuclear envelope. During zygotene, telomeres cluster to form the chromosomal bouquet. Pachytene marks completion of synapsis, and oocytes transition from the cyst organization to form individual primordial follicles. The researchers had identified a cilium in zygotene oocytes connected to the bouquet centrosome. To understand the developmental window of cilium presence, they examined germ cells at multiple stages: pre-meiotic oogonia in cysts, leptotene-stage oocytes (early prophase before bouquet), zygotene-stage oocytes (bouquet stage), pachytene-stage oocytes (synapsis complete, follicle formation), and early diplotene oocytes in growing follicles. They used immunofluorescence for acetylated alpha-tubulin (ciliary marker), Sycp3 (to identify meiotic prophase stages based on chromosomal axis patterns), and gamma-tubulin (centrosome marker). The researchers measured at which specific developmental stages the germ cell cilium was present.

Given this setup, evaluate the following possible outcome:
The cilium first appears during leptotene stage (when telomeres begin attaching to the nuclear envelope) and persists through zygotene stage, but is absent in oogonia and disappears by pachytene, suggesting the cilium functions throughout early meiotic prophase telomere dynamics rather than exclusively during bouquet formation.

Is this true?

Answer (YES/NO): YES